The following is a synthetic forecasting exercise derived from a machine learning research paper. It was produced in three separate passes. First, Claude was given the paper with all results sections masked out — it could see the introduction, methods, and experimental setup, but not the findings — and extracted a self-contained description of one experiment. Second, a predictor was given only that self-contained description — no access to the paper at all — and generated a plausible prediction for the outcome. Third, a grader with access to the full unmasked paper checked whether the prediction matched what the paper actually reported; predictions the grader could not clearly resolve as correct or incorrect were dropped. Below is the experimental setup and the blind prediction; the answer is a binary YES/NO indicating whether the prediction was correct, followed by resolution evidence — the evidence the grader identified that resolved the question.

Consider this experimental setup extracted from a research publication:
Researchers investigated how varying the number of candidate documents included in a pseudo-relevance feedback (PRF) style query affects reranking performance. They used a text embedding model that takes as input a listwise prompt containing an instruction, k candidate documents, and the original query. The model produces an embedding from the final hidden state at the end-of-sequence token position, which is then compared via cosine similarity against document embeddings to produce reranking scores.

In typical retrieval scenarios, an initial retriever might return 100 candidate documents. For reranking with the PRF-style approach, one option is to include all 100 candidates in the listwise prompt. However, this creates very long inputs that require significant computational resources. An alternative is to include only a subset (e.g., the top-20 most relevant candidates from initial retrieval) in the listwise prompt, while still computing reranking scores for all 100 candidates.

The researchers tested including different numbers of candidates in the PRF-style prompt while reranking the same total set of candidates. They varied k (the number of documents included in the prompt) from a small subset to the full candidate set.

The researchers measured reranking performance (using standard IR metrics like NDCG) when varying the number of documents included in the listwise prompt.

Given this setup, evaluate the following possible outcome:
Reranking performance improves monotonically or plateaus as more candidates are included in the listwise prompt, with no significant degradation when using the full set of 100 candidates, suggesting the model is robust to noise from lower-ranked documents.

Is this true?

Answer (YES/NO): NO